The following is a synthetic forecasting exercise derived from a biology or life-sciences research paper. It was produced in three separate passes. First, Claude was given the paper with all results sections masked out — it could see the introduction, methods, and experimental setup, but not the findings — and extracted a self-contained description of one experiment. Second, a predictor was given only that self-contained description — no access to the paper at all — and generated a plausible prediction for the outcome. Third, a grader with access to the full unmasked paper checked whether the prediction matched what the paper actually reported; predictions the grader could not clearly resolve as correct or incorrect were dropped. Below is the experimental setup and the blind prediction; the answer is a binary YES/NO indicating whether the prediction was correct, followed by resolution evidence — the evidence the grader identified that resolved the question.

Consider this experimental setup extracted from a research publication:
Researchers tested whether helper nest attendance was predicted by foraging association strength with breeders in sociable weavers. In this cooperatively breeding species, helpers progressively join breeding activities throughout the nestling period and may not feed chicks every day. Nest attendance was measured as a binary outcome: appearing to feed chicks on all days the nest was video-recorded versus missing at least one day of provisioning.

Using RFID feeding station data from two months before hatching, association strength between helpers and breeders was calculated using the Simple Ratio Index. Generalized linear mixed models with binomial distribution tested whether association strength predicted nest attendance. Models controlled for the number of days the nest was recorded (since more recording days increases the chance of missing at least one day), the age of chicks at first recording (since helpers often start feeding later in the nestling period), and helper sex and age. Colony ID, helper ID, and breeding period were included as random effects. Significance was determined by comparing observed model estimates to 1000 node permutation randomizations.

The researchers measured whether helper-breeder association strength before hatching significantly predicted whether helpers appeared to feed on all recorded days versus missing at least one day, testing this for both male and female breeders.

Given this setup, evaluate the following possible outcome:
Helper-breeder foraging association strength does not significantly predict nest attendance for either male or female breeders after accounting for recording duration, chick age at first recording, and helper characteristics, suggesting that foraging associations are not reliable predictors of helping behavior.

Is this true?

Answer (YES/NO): YES